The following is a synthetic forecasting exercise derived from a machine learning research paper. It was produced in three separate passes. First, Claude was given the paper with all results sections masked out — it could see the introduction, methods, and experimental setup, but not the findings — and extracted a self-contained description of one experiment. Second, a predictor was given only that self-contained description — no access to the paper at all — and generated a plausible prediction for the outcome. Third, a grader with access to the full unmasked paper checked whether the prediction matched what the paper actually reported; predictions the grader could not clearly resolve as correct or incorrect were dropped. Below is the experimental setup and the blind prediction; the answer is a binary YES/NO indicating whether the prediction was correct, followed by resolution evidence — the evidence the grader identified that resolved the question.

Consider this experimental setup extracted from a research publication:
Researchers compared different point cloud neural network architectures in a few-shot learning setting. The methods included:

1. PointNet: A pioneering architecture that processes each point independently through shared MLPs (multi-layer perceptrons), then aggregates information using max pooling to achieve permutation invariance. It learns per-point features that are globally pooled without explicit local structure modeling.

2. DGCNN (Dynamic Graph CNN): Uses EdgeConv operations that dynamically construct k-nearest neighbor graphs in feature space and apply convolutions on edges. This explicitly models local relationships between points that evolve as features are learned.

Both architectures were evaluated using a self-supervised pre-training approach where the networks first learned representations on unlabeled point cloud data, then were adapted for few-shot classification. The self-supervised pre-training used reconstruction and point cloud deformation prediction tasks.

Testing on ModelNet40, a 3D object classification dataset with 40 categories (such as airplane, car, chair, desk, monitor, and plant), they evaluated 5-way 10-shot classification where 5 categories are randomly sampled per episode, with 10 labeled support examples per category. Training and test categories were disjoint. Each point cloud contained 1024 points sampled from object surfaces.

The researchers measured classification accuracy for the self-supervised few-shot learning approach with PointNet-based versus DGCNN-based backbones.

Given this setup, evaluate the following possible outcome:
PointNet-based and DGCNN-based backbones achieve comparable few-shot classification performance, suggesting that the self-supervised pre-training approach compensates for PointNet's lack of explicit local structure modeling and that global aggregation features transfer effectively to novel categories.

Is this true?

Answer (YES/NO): YES